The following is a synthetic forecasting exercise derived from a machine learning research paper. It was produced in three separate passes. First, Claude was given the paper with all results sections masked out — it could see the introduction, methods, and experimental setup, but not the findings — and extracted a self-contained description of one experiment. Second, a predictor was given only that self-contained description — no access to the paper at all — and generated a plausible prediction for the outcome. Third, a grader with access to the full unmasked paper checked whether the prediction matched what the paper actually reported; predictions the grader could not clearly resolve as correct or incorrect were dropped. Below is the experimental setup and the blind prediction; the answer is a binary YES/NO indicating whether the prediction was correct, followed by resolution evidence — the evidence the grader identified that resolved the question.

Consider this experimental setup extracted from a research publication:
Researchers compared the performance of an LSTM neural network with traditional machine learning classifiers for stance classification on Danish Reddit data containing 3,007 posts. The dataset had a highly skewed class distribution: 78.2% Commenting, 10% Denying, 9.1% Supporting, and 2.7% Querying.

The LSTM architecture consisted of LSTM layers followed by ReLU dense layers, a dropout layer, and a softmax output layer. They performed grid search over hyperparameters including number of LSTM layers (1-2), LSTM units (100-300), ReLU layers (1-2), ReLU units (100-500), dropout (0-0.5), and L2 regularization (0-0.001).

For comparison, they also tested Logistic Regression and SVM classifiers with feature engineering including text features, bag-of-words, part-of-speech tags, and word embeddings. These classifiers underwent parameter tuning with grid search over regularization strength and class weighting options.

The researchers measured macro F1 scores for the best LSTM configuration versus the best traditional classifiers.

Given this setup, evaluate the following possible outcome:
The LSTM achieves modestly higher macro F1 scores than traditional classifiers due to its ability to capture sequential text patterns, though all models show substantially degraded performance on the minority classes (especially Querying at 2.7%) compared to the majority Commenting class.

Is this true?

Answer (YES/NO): NO